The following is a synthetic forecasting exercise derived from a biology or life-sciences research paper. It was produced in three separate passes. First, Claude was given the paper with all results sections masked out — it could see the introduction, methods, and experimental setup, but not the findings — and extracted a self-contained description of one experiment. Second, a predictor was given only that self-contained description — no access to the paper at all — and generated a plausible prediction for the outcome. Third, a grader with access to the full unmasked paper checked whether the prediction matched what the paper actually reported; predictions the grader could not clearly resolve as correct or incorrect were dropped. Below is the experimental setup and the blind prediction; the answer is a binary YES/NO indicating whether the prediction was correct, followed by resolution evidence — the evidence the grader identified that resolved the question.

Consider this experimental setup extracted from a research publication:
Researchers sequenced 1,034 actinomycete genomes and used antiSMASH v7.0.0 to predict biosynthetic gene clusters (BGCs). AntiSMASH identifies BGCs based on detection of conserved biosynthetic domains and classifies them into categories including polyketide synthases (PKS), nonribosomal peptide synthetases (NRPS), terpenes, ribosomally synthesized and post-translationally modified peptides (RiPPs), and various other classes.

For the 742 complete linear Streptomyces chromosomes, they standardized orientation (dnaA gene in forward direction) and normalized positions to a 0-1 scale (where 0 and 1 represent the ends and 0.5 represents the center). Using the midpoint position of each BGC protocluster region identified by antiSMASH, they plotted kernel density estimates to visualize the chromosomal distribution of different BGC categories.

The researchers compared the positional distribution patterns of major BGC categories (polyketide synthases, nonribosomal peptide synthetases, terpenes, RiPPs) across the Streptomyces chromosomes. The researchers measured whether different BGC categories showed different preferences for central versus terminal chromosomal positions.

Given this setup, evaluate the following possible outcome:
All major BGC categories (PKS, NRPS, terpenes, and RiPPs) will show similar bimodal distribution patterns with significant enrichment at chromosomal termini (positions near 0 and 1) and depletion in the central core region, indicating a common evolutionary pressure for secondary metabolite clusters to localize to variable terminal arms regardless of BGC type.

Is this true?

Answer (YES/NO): YES